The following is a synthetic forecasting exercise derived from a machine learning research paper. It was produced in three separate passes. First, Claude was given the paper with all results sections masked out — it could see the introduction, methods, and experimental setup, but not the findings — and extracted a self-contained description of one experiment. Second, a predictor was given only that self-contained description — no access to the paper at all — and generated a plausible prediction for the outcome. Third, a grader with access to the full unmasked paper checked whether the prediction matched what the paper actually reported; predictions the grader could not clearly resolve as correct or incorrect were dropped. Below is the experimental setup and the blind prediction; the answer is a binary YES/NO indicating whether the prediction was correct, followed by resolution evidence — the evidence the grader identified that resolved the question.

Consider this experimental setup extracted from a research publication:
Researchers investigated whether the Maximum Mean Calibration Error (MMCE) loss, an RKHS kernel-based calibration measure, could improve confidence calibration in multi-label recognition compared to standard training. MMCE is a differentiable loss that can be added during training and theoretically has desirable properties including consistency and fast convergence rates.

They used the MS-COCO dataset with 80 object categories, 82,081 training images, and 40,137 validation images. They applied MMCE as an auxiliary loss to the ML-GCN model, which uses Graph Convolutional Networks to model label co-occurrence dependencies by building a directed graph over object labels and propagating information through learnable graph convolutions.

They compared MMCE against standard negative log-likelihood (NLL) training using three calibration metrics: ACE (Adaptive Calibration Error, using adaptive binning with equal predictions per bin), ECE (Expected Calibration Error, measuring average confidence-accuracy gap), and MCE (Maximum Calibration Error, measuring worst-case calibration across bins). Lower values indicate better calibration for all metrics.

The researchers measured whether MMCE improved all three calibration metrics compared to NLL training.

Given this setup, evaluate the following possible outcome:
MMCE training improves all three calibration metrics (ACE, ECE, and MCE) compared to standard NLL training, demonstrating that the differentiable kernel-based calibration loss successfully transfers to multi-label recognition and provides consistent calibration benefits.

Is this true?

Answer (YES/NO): YES